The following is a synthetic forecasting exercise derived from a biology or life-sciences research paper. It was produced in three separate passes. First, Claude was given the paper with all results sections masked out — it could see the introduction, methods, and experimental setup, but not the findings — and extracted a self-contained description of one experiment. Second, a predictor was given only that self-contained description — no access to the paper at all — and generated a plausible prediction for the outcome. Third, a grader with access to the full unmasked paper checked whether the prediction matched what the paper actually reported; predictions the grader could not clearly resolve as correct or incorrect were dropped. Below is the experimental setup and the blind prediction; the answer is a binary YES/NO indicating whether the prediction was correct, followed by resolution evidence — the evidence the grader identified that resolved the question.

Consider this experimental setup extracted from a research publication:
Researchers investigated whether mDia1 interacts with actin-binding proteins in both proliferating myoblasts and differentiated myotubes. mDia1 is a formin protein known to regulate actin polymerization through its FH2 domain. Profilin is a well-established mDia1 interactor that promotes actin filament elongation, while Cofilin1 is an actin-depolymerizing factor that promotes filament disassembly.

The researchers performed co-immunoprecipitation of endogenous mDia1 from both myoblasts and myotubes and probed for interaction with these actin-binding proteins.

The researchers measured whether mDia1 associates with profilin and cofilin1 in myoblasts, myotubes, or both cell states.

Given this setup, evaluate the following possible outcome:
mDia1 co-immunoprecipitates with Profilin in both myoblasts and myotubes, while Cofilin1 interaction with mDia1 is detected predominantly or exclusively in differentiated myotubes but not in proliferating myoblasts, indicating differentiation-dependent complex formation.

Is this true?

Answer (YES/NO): NO